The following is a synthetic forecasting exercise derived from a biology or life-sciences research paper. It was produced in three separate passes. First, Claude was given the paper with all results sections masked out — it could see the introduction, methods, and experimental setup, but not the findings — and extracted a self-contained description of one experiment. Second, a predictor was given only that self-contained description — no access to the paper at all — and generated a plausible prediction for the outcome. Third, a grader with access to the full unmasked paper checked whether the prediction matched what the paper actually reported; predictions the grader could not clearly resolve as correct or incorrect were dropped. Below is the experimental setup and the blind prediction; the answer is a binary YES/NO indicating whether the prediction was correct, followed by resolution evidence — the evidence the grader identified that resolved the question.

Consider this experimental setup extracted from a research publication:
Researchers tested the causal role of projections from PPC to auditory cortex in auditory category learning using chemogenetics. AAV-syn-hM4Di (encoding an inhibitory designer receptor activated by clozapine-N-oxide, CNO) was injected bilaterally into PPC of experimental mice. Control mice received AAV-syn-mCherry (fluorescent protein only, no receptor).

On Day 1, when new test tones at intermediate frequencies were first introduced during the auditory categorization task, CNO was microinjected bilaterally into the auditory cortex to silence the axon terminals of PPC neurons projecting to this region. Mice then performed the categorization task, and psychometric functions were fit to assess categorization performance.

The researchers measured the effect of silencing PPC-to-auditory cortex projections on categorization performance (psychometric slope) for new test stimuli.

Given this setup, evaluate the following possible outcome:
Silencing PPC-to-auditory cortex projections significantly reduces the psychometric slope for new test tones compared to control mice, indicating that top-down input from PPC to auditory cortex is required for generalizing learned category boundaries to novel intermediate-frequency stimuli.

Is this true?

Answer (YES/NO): YES